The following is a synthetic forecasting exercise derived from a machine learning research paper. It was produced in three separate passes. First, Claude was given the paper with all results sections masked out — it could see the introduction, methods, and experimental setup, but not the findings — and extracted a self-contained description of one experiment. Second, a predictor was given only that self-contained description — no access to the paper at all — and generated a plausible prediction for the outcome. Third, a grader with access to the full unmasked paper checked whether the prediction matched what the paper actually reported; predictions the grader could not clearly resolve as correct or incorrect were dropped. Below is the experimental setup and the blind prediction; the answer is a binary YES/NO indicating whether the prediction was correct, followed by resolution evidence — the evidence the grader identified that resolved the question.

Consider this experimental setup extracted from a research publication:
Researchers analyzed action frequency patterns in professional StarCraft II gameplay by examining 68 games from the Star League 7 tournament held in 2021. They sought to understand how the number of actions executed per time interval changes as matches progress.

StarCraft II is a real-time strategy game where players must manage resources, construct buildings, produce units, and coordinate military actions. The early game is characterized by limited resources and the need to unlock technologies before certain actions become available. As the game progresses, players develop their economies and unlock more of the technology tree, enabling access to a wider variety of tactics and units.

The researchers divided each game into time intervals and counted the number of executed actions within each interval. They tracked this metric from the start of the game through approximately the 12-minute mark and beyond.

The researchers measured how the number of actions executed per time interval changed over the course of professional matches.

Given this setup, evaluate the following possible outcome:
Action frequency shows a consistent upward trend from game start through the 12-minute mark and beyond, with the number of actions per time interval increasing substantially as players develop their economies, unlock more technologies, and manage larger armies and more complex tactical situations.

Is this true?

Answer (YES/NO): NO